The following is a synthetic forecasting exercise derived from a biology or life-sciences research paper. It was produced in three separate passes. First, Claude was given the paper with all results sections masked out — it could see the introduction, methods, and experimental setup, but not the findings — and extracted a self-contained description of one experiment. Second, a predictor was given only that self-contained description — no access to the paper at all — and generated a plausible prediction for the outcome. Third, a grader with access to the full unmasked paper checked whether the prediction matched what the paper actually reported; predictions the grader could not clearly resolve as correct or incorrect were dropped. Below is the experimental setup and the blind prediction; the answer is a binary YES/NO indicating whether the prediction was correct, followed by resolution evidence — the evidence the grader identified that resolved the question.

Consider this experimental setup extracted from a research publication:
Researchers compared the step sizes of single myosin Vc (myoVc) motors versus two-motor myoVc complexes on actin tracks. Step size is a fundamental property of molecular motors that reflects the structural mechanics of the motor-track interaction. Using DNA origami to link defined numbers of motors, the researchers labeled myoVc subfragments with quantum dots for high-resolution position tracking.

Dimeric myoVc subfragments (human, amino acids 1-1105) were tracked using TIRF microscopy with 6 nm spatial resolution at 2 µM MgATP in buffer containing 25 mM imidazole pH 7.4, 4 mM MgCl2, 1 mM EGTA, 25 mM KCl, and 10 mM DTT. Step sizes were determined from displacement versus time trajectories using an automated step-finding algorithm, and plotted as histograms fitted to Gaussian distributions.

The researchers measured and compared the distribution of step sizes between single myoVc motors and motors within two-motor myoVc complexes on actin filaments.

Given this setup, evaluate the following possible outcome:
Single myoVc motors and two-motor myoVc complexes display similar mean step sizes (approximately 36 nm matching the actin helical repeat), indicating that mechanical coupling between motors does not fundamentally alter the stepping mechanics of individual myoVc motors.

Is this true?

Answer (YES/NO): NO